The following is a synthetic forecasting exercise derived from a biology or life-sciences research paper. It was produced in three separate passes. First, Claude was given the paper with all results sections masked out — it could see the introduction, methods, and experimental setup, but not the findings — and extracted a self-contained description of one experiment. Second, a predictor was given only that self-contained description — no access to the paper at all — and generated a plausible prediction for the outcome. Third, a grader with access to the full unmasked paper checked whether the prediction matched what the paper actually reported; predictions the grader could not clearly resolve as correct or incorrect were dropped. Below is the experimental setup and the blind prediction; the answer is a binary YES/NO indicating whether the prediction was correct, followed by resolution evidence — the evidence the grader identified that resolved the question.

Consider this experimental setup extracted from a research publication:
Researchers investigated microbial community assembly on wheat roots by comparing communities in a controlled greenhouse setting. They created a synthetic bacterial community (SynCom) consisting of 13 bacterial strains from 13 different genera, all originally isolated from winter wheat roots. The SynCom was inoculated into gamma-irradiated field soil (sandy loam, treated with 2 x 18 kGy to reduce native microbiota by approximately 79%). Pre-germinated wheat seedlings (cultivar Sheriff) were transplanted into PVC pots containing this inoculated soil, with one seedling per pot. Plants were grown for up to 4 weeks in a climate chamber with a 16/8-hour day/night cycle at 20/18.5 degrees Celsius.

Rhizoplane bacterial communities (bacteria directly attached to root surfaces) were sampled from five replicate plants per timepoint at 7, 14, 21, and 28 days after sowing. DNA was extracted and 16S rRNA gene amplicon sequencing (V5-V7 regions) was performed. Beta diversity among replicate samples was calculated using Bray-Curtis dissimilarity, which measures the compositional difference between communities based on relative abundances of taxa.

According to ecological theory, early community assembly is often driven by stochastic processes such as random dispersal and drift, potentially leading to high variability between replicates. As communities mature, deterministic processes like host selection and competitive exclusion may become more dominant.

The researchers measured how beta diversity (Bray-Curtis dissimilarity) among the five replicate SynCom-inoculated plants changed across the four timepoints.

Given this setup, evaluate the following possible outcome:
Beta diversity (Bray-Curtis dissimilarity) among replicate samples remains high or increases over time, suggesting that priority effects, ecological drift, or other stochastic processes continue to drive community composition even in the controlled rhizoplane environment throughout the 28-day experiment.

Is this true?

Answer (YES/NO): NO